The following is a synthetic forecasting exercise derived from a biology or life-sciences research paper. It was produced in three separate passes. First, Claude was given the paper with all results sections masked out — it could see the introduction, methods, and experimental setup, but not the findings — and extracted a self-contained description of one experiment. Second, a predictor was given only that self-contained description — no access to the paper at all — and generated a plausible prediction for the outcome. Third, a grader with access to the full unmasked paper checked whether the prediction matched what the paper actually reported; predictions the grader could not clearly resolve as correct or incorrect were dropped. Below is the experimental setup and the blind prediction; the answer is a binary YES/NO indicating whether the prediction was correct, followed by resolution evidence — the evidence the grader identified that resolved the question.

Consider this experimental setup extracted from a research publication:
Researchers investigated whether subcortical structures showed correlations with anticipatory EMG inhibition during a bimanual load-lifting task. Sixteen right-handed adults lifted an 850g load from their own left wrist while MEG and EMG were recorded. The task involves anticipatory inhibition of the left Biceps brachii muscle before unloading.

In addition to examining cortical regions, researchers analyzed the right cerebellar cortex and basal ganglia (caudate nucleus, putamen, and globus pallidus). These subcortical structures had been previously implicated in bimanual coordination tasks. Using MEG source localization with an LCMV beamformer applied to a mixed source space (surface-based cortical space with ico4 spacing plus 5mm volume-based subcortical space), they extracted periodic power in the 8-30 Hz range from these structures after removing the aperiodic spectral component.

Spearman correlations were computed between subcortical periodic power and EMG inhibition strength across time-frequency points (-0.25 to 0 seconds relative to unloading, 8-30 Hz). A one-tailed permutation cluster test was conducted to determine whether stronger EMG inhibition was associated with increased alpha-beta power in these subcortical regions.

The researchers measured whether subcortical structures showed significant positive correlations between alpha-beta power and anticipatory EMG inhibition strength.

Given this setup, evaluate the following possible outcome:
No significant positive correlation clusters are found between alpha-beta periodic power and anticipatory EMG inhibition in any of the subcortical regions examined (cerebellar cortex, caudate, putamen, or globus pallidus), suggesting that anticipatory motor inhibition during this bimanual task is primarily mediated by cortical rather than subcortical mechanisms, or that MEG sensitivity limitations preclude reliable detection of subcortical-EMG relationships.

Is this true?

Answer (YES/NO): YES